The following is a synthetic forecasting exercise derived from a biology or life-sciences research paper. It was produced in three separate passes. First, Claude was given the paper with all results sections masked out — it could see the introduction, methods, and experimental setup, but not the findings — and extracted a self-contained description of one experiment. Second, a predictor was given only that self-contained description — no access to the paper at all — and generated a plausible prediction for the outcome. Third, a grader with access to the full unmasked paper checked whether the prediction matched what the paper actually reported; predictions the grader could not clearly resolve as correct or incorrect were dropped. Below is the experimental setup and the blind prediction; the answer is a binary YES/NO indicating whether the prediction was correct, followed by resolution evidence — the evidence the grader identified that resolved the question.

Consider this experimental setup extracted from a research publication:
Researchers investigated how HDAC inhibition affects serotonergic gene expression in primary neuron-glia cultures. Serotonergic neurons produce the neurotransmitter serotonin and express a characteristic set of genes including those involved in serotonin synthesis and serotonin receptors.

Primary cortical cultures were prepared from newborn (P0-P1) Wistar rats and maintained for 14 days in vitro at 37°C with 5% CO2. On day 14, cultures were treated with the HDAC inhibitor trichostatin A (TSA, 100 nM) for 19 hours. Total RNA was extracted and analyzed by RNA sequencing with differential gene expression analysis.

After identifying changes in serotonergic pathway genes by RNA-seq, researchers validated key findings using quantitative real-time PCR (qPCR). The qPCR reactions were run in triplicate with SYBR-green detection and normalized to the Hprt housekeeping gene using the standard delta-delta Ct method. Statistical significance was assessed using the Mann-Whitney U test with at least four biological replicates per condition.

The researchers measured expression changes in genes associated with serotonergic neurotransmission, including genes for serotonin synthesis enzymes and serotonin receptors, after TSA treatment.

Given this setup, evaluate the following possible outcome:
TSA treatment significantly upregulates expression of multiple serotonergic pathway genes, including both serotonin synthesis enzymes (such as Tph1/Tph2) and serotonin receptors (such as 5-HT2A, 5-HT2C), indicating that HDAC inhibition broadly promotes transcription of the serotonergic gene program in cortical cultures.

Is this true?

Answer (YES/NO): NO